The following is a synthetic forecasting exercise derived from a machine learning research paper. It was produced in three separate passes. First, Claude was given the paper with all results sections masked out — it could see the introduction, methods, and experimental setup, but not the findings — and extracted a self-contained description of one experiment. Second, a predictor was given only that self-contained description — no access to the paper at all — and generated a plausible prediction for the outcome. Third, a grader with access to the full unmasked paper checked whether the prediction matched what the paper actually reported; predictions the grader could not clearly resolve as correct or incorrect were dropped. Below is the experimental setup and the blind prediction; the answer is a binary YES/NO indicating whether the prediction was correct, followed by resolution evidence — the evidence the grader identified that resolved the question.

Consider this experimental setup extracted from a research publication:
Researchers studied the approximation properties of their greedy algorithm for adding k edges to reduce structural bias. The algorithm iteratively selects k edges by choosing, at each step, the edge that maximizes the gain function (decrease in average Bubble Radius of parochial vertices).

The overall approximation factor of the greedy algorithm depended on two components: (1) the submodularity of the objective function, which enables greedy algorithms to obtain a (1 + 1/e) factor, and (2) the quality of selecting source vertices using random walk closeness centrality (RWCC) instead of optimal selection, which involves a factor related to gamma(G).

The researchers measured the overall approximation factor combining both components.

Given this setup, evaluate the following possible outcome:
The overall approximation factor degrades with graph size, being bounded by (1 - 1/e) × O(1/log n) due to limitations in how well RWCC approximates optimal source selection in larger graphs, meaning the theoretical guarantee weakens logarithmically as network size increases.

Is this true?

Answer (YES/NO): NO